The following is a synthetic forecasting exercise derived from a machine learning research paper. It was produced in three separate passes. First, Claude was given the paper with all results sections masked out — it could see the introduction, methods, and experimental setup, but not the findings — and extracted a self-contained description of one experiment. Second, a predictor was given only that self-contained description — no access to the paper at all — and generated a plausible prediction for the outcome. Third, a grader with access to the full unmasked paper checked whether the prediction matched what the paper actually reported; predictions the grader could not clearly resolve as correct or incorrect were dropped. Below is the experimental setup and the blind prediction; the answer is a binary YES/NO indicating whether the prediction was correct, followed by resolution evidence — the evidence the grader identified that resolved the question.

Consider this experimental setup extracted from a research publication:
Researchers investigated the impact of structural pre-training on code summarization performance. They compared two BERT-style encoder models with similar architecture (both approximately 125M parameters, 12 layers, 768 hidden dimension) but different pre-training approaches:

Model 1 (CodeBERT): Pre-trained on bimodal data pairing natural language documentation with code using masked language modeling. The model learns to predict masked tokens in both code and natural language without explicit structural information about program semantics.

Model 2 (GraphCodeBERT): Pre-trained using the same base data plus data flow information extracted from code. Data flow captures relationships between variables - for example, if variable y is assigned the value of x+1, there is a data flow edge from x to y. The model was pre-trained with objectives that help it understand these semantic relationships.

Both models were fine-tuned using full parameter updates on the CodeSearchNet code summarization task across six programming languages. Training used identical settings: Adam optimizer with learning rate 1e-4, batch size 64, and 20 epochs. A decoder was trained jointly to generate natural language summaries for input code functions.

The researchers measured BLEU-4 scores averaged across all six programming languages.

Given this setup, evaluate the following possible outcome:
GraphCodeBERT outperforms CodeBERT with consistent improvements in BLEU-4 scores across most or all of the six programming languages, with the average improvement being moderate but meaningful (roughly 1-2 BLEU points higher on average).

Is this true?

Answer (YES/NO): NO